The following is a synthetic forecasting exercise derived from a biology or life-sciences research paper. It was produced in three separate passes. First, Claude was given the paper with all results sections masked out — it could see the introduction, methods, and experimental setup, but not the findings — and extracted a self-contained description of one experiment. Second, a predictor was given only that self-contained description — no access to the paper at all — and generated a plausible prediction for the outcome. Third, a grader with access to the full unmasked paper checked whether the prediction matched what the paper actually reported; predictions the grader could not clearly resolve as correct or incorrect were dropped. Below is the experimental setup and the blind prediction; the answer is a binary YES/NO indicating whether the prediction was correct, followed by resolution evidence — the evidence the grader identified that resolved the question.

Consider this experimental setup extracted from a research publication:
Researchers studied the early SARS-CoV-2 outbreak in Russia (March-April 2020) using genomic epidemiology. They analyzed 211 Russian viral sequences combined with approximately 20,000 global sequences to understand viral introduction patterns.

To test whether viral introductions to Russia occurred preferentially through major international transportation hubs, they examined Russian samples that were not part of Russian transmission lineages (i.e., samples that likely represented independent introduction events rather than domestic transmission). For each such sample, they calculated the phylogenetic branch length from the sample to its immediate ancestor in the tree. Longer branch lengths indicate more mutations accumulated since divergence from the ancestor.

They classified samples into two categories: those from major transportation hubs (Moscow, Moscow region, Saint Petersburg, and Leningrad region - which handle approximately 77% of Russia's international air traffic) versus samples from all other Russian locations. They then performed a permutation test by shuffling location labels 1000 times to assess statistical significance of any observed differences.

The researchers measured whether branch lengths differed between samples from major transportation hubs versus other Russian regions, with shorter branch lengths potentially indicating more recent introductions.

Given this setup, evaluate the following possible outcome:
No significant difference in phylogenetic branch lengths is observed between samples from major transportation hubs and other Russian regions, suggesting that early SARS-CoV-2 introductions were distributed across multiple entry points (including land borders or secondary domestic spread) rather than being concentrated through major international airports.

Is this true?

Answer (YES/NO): NO